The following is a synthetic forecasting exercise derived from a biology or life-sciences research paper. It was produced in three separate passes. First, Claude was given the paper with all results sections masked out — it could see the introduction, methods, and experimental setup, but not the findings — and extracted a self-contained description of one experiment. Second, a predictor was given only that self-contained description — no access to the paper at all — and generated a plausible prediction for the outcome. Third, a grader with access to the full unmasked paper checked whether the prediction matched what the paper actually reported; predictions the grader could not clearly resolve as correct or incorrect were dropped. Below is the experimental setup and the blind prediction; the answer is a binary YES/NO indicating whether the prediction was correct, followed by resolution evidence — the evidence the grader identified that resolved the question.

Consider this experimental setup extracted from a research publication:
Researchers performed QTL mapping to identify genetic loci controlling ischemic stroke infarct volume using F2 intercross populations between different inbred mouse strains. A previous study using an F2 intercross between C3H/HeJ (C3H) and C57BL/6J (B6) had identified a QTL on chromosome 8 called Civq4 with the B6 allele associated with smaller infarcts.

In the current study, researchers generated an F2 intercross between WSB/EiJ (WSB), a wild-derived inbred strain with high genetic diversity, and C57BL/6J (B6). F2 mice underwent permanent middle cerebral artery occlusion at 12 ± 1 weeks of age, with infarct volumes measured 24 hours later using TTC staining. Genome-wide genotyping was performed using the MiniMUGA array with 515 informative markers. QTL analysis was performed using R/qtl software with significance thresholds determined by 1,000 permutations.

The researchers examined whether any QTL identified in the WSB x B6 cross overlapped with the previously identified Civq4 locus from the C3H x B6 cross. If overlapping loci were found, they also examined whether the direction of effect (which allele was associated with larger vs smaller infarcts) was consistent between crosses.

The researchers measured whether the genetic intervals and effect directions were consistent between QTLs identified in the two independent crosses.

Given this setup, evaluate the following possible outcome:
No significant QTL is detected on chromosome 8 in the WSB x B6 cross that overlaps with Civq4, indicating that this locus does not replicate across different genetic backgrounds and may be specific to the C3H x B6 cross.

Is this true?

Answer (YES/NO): NO